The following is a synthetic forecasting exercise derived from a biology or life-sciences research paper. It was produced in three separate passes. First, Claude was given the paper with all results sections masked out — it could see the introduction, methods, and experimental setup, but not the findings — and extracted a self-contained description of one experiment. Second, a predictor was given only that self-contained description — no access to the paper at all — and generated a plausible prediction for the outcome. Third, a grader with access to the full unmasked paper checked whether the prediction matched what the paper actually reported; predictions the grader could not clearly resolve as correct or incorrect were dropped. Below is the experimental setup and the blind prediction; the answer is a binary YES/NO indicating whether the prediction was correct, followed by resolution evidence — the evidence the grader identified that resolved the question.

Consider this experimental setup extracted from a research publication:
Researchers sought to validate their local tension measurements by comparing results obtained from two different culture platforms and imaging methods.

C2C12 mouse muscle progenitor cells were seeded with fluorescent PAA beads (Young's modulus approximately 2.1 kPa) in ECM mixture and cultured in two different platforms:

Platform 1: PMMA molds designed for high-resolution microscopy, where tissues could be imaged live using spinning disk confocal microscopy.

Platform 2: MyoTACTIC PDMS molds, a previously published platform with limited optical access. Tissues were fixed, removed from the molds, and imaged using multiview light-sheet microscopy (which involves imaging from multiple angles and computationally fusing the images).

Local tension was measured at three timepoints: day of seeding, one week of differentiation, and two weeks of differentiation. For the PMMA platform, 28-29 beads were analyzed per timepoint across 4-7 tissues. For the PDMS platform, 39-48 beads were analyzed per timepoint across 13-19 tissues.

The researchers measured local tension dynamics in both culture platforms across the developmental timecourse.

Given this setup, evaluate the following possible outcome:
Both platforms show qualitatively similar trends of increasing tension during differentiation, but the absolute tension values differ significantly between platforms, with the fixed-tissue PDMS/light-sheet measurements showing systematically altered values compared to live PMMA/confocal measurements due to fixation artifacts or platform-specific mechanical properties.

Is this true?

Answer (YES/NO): NO